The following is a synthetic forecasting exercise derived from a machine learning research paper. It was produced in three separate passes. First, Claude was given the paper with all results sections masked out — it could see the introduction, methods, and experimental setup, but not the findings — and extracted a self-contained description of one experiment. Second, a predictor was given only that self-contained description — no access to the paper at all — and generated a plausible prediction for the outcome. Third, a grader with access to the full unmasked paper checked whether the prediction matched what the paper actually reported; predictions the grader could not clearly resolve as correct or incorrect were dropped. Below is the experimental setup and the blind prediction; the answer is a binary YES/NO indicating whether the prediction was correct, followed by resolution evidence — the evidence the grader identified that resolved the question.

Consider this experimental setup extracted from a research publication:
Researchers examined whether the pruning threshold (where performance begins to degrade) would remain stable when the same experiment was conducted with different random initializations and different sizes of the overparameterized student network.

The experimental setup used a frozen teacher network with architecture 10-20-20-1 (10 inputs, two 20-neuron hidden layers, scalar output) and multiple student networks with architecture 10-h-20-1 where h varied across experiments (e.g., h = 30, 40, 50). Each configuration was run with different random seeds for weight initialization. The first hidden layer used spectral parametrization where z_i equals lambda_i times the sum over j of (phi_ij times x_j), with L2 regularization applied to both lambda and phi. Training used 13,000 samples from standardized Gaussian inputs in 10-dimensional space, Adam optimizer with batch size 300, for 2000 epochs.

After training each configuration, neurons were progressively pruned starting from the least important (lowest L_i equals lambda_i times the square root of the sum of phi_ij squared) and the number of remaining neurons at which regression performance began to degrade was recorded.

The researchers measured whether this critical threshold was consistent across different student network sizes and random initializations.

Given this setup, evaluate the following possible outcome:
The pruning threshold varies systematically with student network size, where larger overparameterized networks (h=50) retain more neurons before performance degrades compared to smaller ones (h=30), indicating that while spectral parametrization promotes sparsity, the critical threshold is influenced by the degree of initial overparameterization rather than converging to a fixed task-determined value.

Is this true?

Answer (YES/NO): NO